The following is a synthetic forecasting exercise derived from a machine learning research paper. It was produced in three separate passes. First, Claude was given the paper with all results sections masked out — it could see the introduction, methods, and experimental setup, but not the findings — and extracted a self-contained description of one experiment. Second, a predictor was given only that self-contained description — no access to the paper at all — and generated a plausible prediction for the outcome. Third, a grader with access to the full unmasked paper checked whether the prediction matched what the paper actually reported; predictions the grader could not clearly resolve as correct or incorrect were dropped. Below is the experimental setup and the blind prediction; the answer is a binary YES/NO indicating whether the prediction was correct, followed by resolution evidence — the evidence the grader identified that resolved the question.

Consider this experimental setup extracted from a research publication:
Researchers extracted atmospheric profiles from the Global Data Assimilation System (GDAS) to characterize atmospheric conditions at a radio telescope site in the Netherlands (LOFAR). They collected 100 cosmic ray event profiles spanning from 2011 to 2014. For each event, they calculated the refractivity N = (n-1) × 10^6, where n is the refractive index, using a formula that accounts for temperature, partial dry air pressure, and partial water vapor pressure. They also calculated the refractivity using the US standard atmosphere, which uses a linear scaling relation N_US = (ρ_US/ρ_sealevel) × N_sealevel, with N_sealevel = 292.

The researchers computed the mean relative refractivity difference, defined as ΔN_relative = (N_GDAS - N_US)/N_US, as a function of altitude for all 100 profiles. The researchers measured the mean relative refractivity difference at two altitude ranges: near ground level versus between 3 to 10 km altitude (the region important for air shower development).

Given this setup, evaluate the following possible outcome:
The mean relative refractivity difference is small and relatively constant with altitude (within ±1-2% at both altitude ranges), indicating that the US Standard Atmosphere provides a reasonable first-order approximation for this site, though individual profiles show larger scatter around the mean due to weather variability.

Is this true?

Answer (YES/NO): NO